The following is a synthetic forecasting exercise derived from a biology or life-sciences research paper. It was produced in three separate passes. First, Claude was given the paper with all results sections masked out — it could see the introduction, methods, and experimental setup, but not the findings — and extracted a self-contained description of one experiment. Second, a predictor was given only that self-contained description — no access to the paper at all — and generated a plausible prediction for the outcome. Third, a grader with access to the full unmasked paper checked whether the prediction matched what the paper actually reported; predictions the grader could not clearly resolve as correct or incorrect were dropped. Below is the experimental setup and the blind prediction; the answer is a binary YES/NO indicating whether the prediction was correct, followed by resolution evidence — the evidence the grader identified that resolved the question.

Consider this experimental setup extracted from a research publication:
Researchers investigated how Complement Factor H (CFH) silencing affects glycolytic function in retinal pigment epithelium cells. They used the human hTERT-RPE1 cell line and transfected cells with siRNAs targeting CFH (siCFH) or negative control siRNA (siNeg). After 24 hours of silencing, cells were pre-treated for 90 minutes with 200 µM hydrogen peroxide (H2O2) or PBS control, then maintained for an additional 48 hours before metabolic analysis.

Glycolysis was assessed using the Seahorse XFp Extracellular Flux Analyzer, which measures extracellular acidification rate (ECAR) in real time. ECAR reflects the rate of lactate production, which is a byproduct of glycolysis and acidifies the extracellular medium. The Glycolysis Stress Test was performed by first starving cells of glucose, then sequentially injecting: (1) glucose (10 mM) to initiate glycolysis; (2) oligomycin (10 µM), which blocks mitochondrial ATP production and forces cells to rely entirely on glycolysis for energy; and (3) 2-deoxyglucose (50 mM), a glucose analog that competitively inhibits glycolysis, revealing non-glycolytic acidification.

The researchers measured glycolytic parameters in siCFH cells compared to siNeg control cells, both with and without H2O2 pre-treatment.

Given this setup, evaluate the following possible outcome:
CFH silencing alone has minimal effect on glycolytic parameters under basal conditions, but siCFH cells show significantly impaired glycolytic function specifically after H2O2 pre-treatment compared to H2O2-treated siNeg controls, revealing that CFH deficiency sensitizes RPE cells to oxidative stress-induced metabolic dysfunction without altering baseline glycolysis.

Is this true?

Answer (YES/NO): NO